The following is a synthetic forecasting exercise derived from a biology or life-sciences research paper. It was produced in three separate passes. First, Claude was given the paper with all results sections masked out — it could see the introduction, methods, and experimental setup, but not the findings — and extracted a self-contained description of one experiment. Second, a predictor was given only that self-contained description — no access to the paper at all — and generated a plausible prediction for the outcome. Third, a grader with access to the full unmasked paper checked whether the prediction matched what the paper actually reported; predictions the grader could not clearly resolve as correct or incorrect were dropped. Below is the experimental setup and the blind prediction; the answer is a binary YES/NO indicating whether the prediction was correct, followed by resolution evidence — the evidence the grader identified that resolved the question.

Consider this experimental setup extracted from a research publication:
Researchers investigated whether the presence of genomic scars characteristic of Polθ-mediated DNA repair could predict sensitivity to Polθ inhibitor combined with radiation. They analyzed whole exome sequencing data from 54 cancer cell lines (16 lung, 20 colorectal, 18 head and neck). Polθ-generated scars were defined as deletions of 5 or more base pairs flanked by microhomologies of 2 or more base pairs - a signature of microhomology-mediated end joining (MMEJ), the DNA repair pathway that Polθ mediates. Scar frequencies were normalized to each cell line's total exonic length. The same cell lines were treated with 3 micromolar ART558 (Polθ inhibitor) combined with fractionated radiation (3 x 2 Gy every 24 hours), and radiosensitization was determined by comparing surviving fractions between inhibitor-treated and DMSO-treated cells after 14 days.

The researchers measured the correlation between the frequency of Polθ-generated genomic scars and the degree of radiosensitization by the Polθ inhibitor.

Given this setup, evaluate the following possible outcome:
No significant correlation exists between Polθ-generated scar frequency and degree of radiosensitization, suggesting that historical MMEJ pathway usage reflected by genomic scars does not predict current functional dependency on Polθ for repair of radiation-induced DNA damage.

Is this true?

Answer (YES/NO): YES